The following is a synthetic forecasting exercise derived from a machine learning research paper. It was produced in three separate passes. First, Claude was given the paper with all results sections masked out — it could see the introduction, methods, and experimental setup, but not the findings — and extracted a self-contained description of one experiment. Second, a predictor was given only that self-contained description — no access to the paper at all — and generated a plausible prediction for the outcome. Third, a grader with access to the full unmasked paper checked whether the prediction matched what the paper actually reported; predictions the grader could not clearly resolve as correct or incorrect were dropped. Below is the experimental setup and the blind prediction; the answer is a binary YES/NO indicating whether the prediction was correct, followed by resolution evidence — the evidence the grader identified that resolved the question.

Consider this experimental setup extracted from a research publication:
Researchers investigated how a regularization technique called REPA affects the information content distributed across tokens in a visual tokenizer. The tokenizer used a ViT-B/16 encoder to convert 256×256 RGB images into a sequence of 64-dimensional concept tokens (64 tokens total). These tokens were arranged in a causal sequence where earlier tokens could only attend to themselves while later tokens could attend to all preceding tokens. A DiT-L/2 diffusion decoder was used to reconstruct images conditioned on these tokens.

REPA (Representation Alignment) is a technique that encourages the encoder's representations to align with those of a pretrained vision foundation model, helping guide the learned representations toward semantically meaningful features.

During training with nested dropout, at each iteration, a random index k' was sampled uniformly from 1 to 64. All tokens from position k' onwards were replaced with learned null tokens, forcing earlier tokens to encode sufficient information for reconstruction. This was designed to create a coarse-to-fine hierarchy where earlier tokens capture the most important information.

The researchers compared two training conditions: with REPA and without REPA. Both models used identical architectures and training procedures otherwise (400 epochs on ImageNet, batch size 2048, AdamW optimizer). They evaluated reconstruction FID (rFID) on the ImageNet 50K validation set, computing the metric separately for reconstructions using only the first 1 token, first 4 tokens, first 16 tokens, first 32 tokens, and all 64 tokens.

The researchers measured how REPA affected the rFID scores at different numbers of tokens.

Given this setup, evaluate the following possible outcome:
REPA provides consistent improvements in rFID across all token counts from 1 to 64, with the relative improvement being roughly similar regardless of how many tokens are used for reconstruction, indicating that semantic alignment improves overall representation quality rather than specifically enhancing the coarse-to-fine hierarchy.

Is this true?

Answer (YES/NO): NO